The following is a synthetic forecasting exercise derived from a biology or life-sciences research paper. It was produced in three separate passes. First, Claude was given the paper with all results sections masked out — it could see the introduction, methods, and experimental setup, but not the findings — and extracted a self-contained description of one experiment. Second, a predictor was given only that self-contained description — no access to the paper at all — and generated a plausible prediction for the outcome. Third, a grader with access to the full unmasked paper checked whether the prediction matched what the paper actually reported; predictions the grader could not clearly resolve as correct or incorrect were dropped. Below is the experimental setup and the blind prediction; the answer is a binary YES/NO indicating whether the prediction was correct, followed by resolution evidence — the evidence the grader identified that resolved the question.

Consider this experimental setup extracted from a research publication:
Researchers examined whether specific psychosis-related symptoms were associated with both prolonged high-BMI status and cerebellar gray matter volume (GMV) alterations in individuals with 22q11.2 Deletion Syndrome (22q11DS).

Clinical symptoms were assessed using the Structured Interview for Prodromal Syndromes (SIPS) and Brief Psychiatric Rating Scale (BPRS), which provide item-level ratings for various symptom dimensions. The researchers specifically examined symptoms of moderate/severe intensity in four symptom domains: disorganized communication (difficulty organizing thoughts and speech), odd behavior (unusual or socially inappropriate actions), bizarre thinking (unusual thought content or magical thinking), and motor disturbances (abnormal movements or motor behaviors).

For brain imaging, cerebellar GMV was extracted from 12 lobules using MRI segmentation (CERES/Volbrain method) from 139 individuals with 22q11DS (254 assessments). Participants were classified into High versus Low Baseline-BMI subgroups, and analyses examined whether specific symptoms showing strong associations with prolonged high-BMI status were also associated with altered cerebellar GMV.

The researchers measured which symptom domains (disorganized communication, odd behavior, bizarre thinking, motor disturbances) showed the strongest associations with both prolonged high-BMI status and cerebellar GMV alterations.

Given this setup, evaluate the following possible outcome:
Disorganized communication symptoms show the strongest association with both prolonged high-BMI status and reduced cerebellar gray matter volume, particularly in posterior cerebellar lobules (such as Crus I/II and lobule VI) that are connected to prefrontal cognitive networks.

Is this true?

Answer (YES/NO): NO